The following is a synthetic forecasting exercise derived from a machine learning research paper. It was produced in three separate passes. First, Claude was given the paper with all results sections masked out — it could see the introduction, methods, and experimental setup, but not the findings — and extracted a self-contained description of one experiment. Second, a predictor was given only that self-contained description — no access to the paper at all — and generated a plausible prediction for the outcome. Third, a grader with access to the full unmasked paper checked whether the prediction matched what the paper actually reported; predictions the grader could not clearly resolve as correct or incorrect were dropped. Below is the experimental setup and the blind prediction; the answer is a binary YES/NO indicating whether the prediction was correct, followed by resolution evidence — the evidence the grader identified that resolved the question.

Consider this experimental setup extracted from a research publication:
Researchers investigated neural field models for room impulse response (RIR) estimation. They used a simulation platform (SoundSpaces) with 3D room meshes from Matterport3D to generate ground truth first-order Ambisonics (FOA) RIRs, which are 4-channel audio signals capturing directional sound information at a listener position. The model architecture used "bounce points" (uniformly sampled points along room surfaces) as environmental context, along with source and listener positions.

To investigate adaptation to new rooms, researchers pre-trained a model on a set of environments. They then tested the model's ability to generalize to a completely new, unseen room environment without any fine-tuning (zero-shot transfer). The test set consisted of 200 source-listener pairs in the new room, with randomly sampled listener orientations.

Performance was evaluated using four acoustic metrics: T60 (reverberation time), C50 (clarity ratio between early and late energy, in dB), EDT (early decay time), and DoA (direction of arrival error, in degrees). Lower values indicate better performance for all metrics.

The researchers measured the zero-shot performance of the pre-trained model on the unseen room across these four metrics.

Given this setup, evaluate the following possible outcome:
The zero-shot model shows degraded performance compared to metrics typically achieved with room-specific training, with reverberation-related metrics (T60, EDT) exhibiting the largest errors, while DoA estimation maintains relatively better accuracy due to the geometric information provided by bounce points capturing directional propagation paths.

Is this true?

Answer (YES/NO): NO